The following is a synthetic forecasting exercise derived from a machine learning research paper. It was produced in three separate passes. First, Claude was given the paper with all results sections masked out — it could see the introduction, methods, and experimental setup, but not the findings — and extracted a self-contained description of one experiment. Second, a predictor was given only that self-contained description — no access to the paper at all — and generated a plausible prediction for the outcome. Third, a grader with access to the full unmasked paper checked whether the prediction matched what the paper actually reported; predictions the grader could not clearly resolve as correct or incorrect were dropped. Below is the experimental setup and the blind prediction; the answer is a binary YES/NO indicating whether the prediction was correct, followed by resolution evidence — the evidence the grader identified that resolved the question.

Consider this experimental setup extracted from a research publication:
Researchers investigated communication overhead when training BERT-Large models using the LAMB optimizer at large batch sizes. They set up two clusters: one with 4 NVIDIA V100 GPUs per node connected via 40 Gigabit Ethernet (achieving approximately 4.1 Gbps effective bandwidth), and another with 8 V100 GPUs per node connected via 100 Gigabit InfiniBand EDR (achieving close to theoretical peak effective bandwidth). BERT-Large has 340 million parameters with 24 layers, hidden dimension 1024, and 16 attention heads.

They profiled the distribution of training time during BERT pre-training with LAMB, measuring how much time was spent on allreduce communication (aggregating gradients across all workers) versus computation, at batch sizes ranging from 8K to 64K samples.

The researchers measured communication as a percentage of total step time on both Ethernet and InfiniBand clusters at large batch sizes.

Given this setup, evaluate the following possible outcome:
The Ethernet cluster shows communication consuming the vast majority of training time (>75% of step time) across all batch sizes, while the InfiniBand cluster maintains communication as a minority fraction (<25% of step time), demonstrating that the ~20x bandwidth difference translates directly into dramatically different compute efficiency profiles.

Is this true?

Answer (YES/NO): NO